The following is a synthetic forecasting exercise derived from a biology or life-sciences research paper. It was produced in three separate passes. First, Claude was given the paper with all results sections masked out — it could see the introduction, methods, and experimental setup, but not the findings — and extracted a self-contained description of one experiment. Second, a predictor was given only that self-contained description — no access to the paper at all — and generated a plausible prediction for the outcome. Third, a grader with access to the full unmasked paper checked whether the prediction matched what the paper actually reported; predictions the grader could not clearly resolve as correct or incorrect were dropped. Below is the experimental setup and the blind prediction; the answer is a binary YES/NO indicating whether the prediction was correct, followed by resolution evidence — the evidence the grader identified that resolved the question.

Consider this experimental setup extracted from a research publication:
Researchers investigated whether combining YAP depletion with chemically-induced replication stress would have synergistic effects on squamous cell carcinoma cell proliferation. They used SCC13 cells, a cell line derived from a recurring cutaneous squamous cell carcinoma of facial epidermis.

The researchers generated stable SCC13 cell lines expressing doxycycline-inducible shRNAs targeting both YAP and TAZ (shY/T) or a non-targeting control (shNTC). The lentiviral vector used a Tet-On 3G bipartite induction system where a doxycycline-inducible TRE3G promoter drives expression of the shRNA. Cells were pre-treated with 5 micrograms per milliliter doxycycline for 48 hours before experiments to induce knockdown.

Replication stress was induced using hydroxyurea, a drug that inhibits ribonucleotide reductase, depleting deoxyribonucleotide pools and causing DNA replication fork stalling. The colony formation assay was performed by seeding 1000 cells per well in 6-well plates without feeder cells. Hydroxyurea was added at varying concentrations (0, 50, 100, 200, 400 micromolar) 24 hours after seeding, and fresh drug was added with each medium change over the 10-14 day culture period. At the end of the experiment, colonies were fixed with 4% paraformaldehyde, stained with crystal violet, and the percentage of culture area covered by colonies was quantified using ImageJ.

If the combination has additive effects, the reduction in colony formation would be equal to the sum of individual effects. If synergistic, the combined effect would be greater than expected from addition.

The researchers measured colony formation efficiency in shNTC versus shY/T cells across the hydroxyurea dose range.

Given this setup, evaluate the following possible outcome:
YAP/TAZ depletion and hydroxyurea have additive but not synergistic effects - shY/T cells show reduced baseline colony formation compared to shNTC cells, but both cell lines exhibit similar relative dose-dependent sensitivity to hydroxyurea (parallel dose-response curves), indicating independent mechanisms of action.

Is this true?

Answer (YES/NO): NO